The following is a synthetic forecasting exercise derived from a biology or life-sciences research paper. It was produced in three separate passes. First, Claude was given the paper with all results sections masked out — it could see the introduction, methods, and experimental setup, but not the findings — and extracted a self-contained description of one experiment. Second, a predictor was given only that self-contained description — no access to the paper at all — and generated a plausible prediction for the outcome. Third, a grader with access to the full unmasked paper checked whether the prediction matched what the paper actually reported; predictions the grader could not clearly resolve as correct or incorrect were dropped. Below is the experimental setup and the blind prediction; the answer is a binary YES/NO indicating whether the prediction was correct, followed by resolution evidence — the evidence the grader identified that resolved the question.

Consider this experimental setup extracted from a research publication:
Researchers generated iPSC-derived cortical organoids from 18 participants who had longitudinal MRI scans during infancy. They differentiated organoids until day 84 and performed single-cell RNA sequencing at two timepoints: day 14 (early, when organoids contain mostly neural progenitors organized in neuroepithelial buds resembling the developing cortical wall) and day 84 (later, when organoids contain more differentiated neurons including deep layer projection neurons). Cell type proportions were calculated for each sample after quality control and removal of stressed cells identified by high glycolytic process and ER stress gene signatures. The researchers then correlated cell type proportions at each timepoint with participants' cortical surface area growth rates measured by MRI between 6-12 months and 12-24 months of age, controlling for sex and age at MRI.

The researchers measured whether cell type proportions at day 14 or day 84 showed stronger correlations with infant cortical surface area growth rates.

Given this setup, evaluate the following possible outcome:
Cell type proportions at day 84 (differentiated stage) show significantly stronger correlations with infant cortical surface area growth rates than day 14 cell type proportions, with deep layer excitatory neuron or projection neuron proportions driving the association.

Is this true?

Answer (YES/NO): NO